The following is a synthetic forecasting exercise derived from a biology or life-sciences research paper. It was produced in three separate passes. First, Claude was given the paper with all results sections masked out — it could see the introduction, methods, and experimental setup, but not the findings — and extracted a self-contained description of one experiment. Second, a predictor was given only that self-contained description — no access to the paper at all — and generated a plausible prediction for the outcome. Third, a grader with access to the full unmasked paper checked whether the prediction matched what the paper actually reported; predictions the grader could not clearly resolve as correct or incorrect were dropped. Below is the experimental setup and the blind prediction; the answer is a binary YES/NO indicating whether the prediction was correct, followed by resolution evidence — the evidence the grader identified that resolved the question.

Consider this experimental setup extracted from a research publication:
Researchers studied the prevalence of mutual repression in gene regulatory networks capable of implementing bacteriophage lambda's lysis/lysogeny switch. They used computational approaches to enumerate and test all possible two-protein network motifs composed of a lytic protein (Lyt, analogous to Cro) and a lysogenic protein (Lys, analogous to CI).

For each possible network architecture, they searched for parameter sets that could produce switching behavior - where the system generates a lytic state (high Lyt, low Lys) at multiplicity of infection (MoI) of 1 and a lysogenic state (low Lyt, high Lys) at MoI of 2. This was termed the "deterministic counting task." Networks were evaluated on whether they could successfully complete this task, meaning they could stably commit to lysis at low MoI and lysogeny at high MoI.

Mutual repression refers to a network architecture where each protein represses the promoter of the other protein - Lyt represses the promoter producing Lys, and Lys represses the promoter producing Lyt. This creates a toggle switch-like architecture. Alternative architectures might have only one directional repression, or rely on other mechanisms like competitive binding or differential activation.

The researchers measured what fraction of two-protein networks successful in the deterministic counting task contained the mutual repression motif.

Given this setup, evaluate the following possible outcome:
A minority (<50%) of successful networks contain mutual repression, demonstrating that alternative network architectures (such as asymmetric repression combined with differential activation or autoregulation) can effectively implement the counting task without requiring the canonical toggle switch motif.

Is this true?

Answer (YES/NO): NO